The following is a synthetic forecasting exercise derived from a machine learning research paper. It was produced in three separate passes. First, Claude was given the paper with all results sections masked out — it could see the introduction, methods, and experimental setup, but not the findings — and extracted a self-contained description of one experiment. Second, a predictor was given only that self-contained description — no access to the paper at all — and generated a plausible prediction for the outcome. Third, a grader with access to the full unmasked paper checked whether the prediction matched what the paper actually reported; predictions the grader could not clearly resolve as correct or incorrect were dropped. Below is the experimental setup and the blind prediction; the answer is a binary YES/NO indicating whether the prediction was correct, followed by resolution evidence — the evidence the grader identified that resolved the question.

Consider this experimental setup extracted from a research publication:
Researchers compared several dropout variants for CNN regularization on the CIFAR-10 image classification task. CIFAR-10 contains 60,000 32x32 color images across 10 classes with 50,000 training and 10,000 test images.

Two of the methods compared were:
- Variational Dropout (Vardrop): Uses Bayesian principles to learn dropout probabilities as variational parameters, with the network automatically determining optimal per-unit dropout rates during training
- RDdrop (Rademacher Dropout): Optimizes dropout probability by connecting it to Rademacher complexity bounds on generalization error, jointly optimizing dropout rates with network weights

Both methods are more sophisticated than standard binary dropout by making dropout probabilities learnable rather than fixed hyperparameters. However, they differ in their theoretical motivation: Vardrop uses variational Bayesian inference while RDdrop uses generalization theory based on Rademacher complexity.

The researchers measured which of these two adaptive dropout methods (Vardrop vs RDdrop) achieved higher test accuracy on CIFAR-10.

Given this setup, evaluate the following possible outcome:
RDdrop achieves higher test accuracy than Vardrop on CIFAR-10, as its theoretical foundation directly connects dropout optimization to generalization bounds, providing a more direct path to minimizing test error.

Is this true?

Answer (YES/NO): NO